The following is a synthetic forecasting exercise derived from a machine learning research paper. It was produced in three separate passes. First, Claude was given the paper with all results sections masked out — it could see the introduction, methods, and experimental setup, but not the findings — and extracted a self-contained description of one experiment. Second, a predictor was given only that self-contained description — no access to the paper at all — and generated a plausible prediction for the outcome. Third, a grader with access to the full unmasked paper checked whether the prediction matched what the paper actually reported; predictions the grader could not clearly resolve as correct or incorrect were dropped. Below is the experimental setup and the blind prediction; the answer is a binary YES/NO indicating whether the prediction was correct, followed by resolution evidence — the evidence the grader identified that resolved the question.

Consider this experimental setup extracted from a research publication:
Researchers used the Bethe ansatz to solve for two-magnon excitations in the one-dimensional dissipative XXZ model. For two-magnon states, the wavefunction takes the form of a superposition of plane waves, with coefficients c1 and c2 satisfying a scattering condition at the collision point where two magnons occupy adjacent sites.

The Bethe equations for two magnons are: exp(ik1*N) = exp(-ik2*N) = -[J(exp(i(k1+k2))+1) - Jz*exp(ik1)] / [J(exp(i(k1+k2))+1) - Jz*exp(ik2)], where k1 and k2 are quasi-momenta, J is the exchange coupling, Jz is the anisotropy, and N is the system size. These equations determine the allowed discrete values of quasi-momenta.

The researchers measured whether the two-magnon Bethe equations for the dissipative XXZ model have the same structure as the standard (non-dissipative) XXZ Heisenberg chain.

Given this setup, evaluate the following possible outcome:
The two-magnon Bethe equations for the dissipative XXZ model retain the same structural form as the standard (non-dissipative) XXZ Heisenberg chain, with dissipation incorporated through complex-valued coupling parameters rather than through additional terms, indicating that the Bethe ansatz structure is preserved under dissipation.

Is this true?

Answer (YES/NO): YES